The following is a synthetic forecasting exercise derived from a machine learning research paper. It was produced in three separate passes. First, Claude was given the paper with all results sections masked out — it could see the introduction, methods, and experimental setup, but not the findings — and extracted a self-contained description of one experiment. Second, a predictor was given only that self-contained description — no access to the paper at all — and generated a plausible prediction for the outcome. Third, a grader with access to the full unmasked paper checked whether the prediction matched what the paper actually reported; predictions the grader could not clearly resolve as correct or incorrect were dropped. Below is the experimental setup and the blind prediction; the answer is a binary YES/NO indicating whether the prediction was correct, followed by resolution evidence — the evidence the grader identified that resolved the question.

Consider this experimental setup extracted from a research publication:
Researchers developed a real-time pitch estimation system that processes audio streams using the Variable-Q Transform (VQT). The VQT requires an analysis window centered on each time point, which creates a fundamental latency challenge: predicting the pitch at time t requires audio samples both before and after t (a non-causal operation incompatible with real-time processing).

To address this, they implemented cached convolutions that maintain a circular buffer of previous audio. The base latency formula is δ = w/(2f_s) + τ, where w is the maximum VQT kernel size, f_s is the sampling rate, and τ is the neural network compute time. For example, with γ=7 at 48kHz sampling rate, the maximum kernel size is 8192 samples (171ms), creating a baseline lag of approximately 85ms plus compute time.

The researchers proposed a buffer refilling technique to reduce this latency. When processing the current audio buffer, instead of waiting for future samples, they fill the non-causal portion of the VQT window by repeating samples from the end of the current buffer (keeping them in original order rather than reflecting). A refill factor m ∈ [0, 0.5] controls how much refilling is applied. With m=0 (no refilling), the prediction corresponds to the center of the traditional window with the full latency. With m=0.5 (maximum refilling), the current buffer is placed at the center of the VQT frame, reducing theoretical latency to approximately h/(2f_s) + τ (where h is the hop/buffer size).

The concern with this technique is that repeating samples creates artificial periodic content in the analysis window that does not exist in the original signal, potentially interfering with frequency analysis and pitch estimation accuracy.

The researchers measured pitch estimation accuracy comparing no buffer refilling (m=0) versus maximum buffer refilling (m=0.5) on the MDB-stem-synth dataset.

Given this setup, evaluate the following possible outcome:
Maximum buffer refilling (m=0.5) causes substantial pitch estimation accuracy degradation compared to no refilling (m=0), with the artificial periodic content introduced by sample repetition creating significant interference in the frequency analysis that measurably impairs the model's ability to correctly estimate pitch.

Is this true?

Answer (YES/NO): NO